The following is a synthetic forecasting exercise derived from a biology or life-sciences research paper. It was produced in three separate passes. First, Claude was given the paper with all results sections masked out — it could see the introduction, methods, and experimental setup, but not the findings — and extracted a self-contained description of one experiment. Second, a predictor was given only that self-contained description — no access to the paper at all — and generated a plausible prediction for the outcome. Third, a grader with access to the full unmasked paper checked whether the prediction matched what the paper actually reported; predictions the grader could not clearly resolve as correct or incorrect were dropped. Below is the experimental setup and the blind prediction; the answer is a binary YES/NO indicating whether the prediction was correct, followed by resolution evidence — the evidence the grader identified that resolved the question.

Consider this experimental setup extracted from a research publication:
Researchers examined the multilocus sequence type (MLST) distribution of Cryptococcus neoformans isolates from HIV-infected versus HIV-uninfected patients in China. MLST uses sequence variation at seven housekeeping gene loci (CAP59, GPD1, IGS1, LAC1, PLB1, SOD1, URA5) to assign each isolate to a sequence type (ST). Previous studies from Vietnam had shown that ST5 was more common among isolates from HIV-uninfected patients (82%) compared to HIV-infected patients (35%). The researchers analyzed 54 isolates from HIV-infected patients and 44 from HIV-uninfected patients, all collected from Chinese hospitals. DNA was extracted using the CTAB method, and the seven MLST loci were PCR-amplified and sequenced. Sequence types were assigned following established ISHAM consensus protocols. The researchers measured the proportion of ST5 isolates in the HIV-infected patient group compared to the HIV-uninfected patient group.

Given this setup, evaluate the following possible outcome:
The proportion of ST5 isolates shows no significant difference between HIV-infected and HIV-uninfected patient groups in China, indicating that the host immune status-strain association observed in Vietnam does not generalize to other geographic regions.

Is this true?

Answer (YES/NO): NO